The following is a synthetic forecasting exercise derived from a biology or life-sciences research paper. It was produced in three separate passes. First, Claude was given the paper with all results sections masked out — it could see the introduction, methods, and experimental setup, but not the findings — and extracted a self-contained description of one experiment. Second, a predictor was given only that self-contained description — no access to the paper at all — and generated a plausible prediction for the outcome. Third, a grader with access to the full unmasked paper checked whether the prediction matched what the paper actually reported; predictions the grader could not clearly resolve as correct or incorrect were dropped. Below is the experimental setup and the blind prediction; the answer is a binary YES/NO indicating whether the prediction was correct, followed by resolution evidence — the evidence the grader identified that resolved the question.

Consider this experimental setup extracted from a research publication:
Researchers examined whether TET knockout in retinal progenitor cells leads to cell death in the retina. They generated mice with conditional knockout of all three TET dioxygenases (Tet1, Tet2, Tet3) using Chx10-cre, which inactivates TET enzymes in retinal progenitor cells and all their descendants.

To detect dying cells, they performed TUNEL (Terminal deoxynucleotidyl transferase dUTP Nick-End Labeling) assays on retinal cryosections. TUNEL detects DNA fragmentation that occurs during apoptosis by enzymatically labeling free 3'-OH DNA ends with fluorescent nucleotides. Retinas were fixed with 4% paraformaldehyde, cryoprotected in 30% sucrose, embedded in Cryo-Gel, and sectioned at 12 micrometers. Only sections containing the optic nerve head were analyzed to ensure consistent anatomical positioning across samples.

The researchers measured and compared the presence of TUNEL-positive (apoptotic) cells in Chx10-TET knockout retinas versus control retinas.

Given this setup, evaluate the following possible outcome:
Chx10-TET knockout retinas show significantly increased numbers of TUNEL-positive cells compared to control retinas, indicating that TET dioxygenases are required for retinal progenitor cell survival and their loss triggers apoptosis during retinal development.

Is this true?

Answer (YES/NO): NO